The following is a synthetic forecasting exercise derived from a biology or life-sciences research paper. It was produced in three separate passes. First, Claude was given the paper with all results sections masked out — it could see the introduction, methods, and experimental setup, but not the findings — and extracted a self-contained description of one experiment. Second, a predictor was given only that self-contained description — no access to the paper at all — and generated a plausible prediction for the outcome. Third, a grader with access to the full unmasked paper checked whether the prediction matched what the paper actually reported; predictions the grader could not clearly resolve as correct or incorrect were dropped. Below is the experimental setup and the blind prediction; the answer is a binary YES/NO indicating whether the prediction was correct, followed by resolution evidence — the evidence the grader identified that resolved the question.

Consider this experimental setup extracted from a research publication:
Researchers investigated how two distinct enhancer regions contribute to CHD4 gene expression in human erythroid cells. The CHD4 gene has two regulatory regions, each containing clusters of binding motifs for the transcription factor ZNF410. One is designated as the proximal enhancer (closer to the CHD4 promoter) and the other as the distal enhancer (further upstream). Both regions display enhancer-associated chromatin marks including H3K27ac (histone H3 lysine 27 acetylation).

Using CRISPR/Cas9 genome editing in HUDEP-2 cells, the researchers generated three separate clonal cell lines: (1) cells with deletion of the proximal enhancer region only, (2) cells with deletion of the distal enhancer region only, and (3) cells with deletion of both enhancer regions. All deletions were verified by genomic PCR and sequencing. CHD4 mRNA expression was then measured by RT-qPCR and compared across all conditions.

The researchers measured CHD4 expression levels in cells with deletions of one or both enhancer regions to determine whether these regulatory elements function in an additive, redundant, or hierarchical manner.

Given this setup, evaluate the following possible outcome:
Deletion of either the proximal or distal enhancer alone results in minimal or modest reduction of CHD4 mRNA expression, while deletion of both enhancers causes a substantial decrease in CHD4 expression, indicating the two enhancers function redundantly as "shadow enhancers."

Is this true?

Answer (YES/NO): NO